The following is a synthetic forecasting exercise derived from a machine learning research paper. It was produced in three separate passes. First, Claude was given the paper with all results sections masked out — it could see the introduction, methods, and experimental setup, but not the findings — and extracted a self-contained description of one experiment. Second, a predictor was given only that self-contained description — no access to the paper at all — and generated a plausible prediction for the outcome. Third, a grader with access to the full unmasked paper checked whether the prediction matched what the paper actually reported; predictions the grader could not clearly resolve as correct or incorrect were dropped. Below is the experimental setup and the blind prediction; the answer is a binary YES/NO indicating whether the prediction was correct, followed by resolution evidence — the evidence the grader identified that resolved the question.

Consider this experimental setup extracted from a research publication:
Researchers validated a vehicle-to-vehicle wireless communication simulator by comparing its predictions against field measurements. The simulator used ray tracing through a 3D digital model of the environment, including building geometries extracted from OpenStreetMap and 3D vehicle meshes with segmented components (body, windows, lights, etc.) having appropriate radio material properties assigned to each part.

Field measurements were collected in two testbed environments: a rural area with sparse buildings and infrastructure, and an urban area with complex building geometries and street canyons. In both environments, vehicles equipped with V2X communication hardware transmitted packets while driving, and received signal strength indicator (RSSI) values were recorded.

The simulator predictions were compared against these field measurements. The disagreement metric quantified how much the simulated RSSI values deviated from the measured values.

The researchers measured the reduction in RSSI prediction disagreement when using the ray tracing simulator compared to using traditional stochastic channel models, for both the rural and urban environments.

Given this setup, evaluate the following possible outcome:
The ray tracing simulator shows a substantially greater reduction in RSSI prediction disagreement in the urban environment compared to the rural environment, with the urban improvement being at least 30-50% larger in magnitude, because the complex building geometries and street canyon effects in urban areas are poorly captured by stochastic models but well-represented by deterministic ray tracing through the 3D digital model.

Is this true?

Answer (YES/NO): YES